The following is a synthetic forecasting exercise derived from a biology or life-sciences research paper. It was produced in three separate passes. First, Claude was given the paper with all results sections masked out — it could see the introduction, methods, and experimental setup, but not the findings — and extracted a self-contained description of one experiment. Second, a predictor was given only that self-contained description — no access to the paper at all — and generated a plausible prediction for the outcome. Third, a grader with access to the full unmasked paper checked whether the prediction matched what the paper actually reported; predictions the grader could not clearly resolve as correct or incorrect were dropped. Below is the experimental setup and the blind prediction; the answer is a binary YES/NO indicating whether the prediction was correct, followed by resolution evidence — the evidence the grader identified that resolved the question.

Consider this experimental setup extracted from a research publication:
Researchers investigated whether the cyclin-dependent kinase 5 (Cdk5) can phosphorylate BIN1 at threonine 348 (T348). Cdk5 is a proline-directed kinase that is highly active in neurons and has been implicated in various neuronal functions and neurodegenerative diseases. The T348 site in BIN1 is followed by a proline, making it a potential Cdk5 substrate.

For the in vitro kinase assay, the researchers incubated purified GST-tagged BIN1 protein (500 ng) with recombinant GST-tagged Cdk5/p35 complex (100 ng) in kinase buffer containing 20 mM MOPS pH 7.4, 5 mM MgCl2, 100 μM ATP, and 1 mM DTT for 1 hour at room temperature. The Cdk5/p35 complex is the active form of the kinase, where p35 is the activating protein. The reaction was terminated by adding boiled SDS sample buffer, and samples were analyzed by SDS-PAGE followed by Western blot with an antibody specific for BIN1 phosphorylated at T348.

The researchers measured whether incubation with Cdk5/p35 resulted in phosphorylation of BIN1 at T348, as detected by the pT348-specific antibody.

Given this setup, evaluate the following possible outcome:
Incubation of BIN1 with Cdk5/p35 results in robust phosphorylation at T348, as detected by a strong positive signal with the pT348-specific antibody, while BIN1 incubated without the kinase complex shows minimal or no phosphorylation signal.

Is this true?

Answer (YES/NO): YES